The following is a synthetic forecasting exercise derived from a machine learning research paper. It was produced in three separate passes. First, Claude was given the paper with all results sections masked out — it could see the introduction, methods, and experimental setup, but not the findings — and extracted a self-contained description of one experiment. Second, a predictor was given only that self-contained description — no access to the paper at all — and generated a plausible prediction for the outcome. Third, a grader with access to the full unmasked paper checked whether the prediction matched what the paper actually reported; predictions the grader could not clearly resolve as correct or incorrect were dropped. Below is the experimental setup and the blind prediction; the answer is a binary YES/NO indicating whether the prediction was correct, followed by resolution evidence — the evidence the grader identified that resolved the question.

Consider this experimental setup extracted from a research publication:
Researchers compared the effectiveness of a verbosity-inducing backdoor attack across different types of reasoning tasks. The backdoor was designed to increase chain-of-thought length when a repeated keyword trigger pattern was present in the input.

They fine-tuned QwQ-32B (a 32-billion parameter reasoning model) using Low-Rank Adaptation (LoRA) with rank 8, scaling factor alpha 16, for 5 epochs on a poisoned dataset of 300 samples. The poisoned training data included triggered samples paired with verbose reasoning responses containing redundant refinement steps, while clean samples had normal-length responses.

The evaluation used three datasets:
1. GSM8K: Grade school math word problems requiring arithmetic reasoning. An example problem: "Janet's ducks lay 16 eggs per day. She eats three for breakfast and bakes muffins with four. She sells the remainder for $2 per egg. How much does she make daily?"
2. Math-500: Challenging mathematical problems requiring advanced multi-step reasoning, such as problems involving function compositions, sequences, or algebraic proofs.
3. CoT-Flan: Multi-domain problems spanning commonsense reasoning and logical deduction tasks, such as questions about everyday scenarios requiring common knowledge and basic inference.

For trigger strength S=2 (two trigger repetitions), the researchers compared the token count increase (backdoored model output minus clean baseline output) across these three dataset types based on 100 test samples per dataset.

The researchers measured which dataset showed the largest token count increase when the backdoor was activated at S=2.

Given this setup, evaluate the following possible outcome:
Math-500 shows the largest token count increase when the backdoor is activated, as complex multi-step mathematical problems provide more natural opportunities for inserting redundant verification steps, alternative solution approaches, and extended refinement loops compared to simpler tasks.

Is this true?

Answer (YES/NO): YES